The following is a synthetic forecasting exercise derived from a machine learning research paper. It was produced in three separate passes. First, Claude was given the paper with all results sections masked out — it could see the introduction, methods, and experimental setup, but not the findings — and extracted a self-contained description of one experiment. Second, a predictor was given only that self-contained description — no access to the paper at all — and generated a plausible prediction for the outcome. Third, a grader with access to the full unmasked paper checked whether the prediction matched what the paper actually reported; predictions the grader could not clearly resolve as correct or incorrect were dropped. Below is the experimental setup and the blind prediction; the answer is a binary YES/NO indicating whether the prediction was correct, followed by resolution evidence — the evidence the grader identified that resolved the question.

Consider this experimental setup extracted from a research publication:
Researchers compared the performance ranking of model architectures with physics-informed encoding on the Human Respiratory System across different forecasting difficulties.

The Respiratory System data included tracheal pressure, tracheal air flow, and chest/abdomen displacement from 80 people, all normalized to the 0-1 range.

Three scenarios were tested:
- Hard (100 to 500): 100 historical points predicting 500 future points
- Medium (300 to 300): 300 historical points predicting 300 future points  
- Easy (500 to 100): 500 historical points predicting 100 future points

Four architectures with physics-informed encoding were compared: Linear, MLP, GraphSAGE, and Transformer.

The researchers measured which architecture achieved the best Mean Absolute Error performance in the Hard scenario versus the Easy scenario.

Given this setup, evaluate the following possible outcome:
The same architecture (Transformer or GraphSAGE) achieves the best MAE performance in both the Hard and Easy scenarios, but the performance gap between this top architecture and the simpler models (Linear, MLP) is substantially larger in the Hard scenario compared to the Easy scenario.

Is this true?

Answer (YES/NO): NO